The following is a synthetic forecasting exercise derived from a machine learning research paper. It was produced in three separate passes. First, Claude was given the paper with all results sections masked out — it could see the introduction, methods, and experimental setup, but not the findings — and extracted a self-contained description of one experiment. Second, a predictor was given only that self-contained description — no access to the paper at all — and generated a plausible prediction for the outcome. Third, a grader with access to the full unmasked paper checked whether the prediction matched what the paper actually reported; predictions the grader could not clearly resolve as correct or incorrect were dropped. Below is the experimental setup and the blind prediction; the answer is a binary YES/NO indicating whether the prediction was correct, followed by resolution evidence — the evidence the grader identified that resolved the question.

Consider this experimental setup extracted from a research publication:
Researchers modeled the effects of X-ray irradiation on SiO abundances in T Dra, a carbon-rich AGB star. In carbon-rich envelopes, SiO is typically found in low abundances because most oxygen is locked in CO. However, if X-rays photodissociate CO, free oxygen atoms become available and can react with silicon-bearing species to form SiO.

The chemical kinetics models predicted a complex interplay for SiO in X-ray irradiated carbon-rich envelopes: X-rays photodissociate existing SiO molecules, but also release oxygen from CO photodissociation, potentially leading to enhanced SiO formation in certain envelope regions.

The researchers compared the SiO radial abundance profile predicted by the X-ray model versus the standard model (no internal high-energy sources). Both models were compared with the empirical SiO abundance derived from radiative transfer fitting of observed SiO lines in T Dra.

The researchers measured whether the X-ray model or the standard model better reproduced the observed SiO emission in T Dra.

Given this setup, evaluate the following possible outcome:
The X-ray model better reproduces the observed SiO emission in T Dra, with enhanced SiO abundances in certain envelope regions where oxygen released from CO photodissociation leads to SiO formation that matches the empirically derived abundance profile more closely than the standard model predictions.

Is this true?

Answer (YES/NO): YES